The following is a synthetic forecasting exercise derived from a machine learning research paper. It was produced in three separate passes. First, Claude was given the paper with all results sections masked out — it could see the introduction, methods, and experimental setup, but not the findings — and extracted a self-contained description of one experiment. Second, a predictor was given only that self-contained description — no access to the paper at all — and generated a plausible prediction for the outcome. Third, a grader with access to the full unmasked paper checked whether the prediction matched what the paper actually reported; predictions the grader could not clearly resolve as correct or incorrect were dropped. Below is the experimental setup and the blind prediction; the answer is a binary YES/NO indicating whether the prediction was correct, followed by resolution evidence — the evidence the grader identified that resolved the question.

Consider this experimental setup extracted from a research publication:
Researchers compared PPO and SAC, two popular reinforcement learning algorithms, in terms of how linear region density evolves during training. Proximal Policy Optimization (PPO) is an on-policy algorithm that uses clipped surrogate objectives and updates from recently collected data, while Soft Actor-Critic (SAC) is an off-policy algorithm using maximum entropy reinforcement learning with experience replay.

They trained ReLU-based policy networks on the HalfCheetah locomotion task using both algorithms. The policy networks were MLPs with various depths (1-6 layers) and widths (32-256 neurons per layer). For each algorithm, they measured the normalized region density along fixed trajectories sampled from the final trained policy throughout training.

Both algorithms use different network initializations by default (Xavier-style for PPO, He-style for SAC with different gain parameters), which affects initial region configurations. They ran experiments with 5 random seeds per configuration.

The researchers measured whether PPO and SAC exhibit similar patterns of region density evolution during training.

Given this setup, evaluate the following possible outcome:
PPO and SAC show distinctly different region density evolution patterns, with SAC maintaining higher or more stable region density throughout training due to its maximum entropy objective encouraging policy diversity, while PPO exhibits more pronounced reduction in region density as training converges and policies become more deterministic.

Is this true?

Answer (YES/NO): NO